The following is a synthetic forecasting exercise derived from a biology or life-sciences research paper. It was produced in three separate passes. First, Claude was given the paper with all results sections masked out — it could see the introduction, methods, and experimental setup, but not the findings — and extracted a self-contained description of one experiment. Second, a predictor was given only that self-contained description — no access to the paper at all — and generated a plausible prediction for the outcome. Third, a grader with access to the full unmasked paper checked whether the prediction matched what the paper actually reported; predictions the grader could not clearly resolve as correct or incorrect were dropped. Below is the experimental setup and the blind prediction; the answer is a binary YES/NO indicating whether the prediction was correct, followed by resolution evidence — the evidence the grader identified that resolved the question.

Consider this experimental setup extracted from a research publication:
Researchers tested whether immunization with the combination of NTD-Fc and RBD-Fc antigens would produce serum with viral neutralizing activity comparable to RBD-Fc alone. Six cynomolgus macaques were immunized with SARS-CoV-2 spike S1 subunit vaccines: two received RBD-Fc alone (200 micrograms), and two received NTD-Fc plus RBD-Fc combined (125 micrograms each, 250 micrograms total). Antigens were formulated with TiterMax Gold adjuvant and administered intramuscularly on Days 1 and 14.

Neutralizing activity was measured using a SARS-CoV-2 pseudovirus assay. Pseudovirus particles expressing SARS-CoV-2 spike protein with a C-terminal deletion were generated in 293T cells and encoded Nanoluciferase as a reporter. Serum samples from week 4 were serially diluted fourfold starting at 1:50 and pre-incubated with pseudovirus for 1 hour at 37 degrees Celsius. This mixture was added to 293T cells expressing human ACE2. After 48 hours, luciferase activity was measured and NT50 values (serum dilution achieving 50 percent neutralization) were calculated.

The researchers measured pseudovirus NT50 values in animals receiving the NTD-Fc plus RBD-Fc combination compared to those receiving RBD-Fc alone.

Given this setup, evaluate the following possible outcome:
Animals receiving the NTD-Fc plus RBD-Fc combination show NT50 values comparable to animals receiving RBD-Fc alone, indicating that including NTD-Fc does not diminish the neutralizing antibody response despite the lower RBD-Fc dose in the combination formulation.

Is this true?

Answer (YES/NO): YES